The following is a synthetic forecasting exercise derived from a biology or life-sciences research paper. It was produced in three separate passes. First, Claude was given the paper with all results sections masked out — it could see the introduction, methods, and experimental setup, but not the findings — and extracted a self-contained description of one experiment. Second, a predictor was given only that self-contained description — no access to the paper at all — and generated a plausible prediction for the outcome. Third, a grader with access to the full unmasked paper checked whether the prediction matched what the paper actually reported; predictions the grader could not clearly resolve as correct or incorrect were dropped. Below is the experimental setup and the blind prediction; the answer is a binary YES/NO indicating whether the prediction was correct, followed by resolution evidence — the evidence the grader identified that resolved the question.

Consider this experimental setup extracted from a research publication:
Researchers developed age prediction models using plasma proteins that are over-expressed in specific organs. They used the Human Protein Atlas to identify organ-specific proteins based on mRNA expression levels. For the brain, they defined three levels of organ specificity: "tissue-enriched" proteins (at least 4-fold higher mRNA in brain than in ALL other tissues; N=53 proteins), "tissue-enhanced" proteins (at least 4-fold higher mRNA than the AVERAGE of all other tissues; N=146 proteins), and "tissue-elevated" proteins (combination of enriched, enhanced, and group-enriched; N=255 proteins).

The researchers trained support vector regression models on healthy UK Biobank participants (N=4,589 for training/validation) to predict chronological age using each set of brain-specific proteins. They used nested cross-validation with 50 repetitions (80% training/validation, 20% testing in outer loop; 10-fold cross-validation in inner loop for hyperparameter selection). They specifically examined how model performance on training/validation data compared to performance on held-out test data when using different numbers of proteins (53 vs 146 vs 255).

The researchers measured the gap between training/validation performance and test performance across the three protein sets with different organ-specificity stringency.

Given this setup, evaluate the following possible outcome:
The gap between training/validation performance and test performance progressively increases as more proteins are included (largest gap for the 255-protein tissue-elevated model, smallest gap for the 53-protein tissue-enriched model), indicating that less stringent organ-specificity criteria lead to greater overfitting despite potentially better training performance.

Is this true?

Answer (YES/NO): YES